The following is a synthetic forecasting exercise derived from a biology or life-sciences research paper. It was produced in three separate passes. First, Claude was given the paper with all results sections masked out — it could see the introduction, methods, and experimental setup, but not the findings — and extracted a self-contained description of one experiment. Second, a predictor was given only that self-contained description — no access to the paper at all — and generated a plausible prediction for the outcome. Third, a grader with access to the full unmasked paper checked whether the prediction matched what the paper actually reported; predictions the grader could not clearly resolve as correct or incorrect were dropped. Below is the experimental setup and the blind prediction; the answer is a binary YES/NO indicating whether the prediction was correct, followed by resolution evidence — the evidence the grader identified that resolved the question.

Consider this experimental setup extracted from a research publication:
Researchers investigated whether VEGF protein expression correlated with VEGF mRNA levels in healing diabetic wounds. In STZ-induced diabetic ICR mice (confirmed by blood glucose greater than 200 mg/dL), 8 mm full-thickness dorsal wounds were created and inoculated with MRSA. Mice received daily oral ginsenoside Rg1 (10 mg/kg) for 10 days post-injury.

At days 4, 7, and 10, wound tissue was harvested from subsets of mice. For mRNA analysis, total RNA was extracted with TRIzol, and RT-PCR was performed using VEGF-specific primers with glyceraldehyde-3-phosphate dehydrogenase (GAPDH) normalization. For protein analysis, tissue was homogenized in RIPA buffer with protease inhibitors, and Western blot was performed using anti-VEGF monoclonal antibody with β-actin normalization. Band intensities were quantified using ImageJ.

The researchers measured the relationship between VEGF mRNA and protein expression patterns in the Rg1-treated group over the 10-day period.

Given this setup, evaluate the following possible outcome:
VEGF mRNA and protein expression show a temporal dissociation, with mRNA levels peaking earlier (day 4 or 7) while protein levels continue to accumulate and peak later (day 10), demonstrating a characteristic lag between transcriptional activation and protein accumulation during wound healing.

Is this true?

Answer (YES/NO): NO